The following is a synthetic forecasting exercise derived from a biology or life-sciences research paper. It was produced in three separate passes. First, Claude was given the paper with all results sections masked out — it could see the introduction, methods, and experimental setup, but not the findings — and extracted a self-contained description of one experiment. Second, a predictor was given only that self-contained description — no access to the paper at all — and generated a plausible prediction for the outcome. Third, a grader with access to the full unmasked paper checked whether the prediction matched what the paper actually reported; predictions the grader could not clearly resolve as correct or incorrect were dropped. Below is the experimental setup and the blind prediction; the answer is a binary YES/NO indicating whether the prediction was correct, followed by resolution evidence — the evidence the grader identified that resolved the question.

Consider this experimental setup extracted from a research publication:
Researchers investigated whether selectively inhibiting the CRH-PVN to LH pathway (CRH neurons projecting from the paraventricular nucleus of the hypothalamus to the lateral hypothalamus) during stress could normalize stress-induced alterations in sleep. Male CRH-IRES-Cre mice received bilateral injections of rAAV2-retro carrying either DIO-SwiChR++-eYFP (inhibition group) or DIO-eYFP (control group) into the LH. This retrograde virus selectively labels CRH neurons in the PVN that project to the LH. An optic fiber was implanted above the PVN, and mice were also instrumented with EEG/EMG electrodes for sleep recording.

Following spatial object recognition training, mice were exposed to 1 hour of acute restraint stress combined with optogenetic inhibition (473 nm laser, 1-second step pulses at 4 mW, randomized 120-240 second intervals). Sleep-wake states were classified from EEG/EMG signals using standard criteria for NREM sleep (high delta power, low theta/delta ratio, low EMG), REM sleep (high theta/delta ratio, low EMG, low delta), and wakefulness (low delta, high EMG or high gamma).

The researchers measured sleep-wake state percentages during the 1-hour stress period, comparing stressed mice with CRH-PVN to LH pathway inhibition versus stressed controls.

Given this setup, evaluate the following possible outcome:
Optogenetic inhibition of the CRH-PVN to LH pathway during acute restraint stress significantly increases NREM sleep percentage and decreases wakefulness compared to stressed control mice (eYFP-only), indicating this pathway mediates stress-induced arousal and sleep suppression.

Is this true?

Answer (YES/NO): NO